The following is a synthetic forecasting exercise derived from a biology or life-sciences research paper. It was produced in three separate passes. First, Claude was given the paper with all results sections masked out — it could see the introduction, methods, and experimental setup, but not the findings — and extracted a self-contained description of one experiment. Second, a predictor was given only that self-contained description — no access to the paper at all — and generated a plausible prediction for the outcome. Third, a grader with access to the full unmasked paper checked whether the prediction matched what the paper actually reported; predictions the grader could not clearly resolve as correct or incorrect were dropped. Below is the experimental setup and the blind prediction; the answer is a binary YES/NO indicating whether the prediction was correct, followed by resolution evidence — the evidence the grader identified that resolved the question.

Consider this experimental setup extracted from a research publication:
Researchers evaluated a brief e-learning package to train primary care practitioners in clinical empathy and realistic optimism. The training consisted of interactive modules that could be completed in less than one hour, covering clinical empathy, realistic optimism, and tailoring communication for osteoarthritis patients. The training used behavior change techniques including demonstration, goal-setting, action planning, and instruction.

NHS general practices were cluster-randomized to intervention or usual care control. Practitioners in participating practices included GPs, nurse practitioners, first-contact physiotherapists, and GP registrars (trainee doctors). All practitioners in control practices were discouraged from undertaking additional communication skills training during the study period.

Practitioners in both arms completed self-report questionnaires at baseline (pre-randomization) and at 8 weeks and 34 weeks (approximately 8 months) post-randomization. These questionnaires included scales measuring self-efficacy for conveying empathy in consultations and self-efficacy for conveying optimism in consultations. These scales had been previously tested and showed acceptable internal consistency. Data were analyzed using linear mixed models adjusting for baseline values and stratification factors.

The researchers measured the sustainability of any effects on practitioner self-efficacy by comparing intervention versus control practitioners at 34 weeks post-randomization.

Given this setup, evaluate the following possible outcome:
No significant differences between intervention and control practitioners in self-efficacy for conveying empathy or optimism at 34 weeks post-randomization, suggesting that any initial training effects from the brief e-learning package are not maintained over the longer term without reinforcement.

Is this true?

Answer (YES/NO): NO